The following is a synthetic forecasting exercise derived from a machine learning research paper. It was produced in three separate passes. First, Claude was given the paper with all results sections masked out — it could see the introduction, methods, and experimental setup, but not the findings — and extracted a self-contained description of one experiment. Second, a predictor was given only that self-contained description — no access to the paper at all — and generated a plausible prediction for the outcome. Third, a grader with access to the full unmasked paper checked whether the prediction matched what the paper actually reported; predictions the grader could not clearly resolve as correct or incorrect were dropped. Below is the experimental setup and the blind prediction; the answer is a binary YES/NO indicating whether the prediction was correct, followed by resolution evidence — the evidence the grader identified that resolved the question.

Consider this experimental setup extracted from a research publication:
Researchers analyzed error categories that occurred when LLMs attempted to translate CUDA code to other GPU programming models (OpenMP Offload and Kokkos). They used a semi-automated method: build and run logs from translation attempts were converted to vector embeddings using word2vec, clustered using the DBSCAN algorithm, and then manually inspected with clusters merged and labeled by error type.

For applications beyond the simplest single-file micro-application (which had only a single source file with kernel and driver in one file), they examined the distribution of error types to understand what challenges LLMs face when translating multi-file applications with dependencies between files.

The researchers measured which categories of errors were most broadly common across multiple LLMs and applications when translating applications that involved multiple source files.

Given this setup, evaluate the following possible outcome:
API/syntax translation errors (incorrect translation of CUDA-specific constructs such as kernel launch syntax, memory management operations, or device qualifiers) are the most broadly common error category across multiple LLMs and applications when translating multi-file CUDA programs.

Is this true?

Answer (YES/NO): NO